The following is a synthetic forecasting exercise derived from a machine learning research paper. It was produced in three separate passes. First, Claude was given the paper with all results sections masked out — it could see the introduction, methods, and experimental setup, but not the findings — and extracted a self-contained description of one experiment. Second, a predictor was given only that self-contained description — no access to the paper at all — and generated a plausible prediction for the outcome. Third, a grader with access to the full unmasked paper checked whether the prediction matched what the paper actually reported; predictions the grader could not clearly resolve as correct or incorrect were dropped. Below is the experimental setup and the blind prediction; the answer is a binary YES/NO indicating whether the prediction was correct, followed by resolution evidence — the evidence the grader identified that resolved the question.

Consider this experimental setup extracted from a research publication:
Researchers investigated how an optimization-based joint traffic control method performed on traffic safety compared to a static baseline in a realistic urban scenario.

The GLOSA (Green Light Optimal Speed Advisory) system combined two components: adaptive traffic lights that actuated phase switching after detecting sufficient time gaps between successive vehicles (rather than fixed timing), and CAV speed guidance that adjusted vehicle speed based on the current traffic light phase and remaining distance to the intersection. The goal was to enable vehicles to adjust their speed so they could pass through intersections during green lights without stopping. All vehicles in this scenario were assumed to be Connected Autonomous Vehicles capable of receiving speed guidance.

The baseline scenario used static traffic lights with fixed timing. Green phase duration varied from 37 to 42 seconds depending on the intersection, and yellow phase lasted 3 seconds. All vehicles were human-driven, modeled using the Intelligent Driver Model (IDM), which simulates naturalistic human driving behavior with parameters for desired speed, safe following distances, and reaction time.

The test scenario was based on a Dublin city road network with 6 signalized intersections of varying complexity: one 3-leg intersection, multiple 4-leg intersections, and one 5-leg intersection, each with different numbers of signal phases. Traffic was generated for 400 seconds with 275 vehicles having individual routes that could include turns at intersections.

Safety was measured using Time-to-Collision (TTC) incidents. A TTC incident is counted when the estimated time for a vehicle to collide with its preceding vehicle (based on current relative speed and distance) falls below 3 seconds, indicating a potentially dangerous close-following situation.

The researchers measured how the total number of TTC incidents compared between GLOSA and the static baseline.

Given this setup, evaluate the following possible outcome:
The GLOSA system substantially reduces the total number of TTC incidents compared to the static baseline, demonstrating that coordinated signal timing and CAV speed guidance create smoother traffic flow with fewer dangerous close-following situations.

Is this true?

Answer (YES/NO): YES